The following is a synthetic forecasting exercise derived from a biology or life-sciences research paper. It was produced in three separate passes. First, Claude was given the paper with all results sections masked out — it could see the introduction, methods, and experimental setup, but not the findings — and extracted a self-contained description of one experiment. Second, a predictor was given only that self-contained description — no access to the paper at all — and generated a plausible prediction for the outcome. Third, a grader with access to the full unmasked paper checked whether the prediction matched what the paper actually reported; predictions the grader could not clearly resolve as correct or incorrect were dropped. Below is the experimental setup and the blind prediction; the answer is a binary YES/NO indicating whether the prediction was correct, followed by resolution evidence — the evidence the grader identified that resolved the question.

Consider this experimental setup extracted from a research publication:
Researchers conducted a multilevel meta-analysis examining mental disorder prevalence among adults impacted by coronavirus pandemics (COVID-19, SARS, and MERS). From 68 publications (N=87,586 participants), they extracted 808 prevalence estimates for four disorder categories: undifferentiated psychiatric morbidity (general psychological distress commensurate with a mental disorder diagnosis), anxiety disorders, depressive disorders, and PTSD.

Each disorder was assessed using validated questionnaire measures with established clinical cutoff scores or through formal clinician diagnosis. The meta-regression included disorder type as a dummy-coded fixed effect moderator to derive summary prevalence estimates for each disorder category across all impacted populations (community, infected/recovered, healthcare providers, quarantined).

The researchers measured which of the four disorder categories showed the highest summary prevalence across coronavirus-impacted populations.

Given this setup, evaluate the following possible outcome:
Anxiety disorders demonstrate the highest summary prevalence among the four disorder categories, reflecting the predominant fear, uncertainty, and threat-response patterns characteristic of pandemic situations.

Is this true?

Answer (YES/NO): NO